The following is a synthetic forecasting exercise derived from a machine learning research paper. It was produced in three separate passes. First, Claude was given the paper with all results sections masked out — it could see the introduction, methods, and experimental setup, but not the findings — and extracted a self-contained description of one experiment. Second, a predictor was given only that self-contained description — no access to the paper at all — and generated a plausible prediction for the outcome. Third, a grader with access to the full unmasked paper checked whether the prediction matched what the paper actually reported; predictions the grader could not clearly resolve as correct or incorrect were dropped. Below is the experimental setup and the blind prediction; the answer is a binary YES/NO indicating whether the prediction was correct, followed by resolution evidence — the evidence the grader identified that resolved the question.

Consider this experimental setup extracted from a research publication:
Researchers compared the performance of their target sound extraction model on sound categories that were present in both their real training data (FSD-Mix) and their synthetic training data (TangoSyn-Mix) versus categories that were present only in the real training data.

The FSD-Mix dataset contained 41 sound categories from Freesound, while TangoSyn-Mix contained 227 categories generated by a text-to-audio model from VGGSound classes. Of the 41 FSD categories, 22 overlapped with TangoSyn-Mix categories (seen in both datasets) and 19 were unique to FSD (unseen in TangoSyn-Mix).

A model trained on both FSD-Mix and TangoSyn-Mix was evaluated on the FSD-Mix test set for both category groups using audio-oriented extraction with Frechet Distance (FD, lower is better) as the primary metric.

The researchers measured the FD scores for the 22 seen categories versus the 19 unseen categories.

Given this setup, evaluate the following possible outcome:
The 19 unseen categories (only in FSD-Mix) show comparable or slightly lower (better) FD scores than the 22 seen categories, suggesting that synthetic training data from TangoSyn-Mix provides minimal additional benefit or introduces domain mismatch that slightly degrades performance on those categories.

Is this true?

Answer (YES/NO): NO